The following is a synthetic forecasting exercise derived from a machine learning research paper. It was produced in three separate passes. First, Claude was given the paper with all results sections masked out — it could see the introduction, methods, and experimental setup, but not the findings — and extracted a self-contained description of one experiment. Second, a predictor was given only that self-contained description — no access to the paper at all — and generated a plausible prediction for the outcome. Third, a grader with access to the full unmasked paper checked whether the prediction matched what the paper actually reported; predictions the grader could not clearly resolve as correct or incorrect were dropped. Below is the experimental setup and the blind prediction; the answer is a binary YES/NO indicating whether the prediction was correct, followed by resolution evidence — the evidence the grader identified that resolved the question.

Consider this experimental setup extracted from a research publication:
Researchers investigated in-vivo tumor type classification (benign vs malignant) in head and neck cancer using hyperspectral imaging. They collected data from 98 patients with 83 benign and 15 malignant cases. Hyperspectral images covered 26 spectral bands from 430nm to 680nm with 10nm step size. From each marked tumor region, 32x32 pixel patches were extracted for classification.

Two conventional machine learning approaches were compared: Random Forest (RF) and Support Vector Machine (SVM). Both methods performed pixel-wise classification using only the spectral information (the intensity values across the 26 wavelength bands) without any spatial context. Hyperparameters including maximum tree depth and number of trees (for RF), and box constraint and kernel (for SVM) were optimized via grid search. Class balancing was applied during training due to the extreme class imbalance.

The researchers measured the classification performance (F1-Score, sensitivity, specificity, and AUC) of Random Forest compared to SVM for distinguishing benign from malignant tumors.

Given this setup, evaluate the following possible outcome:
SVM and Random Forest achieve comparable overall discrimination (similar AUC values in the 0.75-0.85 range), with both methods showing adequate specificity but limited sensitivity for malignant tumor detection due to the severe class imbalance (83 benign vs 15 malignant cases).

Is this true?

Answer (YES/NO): NO